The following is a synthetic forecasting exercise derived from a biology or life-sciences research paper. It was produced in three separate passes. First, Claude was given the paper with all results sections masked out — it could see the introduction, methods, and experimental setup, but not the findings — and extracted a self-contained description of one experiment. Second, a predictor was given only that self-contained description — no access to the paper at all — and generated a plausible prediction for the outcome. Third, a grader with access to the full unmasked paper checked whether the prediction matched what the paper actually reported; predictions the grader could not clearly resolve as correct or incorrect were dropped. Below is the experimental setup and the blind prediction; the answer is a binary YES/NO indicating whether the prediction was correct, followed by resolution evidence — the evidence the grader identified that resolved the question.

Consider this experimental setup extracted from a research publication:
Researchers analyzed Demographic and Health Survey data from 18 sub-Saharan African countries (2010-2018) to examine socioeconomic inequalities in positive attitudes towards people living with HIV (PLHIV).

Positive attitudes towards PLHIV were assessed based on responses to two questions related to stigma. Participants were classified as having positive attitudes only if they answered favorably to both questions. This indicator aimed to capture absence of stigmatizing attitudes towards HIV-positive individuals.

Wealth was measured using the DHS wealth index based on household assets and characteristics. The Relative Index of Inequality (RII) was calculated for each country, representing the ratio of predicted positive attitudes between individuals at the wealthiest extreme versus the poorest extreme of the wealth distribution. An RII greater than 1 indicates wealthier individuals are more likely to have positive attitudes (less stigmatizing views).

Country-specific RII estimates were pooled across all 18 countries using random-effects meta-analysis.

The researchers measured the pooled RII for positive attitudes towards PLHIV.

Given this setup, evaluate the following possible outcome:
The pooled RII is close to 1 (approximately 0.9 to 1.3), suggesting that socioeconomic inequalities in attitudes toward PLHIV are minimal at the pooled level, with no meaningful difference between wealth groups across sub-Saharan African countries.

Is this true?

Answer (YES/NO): NO